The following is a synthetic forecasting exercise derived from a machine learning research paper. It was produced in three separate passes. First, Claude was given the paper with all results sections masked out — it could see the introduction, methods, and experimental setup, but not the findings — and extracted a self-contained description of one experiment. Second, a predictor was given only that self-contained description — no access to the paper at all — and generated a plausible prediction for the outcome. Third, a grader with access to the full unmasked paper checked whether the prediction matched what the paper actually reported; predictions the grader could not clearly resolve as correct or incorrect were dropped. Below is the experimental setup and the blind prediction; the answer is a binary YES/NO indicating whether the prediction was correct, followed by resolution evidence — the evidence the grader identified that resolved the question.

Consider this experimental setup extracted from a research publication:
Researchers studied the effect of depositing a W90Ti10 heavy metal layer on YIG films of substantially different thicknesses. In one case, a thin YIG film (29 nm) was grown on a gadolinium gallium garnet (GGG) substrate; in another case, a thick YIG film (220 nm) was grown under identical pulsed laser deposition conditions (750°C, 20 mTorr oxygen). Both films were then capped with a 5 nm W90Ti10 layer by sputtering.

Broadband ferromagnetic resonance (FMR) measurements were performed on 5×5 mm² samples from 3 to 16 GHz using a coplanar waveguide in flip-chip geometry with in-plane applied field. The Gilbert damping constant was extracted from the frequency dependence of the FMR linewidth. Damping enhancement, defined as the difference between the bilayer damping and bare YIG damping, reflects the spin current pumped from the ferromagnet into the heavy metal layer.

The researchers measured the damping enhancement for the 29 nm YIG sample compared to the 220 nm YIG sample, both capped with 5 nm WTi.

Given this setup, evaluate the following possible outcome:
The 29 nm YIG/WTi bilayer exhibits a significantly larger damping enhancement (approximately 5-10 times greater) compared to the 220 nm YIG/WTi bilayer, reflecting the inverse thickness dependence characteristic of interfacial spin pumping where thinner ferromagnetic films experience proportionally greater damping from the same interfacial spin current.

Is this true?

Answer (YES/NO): NO